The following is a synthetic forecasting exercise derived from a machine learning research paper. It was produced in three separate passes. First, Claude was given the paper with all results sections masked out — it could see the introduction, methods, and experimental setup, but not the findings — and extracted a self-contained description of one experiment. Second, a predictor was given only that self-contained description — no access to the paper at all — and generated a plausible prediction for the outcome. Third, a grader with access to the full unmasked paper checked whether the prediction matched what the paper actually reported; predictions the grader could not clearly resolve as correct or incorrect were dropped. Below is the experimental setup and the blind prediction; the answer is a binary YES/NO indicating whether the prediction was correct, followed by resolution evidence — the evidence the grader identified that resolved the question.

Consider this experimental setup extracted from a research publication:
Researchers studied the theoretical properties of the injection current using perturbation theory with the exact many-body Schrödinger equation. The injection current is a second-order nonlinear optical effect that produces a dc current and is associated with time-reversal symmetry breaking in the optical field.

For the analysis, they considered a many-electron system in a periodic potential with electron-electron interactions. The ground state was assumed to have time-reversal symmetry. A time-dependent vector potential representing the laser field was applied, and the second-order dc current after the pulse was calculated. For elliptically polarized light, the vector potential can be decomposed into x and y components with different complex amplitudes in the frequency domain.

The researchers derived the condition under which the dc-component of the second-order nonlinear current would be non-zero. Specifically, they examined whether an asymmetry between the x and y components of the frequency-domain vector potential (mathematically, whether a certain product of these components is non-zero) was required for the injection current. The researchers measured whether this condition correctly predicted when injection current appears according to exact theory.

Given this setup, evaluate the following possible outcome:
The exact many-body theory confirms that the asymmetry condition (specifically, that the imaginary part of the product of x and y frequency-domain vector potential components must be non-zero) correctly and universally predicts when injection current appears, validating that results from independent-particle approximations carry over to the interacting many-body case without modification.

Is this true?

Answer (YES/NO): YES